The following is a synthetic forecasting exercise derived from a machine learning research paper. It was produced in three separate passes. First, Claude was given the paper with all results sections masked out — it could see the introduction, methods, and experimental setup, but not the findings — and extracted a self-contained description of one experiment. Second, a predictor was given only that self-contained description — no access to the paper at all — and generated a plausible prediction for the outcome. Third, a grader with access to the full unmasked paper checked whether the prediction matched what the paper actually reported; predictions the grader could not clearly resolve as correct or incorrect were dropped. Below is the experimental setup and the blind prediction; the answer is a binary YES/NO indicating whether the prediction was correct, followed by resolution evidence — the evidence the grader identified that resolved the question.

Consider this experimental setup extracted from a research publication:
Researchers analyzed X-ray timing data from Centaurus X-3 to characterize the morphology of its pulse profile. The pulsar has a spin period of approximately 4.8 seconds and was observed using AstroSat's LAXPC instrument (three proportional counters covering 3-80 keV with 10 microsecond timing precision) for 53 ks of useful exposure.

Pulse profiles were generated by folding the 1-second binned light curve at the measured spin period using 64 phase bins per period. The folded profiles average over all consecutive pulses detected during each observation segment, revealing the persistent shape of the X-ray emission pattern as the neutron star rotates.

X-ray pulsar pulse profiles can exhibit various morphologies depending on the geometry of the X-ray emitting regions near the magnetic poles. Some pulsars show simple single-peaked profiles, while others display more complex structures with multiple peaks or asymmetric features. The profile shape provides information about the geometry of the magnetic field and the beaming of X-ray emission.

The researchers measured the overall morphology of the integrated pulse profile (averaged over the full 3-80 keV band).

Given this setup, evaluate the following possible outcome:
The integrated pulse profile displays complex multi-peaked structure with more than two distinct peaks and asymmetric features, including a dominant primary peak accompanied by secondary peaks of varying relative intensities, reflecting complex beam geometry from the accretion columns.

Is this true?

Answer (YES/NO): NO